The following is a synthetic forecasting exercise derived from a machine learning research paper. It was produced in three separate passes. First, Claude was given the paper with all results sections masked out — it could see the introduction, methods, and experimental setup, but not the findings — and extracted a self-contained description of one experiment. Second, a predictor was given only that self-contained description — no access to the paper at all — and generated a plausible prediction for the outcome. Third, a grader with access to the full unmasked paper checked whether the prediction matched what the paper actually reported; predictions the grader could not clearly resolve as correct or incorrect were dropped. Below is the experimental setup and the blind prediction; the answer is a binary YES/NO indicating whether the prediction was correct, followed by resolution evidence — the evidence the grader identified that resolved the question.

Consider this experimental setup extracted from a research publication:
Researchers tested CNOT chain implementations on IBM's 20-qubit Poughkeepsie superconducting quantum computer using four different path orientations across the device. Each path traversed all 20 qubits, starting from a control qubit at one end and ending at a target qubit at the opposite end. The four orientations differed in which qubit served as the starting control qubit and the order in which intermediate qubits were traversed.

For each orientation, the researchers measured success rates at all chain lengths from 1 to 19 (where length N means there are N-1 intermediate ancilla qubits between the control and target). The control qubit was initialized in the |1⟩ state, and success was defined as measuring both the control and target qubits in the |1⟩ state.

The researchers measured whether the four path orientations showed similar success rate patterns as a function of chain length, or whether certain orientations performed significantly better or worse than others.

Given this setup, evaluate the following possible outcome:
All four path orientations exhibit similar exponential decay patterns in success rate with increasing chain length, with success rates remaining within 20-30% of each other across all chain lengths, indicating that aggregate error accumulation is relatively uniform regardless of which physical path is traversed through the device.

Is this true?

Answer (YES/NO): NO